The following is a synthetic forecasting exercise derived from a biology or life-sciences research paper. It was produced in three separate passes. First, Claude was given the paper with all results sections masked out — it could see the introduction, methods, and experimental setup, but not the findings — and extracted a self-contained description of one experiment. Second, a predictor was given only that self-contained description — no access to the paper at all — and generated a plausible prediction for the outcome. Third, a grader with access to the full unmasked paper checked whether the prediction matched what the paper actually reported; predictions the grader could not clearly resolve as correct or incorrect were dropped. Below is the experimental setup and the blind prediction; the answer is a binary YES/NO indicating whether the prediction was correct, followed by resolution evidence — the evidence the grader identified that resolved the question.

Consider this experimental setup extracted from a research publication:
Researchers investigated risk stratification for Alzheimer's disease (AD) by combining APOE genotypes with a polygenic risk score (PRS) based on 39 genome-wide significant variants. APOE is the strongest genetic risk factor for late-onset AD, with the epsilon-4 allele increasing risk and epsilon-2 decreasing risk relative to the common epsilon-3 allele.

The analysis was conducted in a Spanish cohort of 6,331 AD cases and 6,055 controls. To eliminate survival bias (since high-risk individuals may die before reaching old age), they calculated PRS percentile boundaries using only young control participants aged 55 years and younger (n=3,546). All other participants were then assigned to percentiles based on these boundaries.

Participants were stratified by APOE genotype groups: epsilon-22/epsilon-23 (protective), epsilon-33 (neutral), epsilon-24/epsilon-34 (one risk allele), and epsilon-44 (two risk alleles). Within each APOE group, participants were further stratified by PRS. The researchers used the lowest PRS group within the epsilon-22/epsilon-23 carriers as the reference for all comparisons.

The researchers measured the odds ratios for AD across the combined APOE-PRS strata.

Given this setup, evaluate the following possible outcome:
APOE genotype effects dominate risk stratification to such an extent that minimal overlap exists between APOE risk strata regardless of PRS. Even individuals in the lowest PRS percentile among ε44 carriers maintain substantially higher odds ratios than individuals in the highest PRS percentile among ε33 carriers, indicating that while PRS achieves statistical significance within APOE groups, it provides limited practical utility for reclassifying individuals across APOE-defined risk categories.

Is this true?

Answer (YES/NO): NO